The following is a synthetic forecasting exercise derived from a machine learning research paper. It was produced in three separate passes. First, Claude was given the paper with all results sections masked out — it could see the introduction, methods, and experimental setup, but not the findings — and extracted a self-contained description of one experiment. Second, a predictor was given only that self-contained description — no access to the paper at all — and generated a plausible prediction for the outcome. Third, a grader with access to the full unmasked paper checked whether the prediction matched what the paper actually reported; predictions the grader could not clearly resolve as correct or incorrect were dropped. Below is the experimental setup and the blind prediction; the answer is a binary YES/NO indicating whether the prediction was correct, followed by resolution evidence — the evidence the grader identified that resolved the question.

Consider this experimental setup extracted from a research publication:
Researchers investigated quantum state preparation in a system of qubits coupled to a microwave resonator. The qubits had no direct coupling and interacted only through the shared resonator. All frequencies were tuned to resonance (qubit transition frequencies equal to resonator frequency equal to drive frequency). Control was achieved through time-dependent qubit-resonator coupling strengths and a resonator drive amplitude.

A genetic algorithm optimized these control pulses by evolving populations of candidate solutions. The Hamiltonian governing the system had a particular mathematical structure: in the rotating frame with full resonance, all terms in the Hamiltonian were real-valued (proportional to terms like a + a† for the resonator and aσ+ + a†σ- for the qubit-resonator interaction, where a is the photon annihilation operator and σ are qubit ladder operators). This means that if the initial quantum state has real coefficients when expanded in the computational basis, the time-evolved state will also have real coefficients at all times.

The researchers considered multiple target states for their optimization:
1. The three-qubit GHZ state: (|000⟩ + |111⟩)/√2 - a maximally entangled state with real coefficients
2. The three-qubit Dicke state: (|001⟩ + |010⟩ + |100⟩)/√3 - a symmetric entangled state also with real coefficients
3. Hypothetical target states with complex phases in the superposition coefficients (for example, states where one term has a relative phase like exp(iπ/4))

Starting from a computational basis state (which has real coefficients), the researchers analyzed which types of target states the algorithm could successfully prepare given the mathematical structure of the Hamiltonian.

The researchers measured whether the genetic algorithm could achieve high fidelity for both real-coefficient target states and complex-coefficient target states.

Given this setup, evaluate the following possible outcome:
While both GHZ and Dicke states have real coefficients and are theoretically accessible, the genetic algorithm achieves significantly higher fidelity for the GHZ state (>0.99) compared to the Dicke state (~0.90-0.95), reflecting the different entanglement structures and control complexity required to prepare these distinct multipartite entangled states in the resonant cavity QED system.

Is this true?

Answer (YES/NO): NO